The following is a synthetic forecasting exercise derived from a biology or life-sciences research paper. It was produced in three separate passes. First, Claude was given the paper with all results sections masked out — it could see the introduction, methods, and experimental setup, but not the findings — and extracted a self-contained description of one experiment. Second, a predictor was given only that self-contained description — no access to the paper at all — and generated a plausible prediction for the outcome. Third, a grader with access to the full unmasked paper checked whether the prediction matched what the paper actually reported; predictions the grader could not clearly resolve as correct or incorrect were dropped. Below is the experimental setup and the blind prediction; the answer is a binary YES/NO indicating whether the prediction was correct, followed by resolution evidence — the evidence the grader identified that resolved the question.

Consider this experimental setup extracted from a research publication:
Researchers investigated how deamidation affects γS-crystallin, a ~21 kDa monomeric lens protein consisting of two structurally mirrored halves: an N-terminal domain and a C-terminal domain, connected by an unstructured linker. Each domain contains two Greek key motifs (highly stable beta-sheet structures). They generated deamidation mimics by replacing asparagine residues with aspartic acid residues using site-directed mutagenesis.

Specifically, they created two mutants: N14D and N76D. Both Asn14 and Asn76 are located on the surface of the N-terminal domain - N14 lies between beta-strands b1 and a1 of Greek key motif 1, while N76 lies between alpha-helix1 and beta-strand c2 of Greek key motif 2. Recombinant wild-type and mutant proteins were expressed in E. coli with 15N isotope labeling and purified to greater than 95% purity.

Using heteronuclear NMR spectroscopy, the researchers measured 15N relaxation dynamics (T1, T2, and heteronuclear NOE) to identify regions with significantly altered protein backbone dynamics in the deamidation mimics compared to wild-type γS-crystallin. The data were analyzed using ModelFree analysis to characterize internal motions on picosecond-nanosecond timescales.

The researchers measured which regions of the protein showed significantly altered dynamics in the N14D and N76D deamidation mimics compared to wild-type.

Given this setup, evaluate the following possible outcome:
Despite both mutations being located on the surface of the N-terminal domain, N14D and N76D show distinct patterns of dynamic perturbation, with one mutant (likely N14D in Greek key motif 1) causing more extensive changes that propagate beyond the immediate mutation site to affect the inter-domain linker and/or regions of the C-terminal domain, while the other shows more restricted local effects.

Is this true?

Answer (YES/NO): NO